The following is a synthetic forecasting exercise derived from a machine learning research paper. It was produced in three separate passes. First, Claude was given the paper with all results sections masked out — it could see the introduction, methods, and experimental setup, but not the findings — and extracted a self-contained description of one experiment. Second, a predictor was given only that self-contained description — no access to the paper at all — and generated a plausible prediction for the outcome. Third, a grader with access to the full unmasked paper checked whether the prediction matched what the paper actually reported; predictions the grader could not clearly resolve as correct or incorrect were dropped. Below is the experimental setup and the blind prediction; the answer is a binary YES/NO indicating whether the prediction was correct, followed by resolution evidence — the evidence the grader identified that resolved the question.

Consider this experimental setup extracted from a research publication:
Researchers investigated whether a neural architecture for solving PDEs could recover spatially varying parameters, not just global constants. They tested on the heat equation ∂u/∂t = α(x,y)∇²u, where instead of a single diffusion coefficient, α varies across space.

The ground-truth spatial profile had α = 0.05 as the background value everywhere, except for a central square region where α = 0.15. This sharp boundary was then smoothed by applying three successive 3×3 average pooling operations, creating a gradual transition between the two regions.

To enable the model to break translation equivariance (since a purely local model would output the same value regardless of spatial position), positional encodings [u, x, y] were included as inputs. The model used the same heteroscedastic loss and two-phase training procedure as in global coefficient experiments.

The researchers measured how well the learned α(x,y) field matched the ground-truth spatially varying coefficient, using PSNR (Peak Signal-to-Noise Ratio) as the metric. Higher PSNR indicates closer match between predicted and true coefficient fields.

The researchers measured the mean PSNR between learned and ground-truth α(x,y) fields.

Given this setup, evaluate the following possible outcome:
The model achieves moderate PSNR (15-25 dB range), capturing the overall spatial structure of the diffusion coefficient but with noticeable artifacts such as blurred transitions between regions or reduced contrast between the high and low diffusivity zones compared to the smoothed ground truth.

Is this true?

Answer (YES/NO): NO